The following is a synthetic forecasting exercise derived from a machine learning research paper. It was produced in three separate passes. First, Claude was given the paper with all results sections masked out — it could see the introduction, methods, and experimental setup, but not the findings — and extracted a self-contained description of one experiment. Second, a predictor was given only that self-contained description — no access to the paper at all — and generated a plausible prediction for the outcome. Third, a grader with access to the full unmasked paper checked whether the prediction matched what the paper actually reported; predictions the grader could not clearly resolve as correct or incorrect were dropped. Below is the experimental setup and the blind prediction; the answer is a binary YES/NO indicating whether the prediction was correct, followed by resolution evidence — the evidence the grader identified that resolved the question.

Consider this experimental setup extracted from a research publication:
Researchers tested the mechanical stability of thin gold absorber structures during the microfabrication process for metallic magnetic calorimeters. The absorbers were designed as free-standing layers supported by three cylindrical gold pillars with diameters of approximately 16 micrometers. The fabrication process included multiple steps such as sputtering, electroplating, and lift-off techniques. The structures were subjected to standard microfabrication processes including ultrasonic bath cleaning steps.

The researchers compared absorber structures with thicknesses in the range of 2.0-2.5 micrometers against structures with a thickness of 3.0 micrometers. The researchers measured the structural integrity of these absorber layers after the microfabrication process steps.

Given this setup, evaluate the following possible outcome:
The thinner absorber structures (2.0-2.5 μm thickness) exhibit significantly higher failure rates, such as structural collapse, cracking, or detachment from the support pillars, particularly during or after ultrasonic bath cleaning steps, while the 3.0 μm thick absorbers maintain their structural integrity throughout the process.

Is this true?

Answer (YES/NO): YES